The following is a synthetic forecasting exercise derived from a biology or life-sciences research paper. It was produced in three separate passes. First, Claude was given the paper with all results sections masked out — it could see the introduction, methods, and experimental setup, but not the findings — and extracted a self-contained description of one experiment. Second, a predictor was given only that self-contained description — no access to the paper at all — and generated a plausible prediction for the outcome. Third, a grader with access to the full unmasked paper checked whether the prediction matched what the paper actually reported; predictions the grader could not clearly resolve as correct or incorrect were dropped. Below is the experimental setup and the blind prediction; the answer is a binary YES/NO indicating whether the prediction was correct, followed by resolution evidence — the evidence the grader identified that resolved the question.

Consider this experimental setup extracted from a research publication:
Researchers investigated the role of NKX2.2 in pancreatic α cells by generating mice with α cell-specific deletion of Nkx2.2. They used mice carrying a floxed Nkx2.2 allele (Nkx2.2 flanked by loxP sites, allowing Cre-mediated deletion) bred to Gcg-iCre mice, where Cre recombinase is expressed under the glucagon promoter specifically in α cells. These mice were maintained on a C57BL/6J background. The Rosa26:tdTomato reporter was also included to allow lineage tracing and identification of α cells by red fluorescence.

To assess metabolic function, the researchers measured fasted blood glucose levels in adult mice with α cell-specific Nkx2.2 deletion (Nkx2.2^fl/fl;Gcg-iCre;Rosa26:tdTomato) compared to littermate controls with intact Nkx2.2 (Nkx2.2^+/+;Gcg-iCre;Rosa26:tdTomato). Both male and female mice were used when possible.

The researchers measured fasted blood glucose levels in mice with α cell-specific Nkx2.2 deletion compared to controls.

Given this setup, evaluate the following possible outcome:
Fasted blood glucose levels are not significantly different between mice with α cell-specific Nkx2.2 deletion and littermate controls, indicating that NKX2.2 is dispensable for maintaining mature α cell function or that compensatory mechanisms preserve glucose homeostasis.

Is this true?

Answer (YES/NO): NO